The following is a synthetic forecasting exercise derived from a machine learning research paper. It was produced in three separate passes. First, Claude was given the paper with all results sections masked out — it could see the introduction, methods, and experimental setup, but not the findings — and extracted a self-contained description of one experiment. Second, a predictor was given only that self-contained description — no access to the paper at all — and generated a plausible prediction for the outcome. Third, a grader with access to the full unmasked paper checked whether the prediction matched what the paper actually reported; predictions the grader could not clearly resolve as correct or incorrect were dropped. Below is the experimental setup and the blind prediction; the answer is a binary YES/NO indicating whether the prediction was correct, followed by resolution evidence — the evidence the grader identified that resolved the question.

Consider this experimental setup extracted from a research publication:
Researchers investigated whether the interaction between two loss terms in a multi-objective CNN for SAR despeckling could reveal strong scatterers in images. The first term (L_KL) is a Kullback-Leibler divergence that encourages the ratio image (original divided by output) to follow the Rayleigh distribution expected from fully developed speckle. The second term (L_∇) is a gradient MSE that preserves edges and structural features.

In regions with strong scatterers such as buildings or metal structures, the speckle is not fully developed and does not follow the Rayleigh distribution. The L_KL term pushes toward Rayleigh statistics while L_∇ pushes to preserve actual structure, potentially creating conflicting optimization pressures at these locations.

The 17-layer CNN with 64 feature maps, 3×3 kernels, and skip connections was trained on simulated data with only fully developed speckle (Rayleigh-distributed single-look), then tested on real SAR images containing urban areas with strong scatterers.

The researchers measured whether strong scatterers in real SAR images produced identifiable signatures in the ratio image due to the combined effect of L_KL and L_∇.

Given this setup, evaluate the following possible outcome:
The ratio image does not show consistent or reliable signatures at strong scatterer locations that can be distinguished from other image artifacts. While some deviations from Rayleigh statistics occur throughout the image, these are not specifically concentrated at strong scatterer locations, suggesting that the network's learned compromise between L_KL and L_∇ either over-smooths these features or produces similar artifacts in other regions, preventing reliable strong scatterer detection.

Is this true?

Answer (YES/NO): NO